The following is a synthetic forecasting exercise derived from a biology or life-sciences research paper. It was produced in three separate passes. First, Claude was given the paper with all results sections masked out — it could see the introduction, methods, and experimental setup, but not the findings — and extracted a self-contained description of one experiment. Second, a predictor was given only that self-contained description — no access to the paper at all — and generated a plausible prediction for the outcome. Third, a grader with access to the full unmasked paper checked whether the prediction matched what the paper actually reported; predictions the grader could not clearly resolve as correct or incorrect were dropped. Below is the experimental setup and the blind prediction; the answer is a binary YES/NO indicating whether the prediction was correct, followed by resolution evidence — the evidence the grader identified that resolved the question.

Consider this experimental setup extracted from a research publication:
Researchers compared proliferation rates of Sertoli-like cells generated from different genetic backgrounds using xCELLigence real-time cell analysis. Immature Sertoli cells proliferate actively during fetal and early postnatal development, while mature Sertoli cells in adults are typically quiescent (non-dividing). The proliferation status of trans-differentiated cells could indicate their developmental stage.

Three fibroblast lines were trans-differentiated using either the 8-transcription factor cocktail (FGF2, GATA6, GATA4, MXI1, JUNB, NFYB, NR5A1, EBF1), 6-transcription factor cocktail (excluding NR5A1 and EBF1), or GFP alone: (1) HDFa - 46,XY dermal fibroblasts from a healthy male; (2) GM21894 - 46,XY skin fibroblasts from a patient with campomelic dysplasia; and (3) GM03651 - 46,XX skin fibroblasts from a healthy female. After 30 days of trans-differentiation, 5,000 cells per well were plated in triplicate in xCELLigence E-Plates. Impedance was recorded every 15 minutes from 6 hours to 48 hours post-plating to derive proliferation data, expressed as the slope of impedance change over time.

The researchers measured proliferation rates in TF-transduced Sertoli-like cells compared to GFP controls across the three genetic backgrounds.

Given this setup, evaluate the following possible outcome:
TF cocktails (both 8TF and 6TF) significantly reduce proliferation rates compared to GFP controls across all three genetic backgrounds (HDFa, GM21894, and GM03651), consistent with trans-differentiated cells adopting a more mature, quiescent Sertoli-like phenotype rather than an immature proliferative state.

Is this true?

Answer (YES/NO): NO